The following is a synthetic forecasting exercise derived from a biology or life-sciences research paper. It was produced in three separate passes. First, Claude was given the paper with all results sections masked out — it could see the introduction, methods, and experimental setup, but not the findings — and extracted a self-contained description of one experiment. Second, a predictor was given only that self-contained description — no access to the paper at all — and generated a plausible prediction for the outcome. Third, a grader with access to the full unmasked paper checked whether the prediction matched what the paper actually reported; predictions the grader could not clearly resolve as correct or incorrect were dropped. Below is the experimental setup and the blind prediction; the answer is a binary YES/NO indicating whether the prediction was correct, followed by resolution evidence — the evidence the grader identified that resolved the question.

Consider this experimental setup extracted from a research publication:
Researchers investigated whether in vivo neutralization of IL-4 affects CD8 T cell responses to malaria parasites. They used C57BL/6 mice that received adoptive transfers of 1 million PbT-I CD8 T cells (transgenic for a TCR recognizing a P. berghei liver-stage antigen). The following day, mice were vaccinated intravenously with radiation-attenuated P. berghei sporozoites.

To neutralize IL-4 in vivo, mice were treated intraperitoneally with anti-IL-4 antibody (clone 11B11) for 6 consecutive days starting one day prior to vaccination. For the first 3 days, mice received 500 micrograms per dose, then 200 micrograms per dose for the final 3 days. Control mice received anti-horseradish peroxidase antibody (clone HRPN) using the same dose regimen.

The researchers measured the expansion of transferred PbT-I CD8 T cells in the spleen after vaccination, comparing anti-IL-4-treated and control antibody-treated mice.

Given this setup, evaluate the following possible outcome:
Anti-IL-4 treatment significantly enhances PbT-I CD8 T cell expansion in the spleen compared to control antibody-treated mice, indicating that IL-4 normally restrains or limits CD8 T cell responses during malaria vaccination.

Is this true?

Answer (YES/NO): NO